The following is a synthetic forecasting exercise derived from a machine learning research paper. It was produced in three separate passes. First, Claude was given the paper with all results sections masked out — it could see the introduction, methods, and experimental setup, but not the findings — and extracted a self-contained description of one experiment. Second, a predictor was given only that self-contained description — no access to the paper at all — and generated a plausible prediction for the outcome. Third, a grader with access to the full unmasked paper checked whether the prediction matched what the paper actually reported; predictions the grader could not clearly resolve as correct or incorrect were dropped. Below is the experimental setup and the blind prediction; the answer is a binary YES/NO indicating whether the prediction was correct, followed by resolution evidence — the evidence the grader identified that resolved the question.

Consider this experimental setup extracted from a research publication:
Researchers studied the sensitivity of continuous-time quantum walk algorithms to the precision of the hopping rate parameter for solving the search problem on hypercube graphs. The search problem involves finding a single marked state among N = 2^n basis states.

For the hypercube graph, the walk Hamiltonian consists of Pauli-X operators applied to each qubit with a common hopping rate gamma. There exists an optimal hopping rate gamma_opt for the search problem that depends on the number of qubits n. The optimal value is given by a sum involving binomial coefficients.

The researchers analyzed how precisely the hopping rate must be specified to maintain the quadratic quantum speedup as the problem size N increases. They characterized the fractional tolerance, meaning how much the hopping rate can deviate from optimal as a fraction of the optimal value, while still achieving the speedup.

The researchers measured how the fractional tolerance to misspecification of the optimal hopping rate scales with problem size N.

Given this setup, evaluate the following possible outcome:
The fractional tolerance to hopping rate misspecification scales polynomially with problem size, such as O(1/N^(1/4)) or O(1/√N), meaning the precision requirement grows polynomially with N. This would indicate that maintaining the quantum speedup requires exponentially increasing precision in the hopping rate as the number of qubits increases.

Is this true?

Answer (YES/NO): YES